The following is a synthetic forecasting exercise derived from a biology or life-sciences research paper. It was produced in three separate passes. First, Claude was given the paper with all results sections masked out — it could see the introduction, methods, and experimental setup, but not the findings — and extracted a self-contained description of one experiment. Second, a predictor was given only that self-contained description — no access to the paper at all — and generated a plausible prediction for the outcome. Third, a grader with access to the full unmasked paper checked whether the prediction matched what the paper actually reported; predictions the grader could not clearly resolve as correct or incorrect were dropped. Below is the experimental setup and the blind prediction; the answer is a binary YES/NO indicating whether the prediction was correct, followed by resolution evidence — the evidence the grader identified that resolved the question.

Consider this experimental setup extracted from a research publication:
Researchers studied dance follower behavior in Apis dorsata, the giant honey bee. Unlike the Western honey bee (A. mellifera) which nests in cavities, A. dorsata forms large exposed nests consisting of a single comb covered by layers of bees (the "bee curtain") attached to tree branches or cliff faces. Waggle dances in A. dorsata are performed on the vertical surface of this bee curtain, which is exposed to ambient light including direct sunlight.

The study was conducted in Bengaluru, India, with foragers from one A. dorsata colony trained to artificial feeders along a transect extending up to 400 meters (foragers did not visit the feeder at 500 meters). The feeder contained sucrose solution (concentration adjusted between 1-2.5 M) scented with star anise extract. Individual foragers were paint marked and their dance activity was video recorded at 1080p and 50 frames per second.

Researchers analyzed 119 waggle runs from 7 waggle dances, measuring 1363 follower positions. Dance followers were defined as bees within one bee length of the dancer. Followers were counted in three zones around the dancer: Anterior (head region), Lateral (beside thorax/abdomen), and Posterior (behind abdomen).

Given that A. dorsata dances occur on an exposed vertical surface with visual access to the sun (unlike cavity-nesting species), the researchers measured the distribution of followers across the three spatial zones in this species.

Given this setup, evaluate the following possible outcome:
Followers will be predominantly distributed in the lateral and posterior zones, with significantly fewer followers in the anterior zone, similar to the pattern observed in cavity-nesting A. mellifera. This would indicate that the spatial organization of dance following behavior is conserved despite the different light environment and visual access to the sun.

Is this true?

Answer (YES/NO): YES